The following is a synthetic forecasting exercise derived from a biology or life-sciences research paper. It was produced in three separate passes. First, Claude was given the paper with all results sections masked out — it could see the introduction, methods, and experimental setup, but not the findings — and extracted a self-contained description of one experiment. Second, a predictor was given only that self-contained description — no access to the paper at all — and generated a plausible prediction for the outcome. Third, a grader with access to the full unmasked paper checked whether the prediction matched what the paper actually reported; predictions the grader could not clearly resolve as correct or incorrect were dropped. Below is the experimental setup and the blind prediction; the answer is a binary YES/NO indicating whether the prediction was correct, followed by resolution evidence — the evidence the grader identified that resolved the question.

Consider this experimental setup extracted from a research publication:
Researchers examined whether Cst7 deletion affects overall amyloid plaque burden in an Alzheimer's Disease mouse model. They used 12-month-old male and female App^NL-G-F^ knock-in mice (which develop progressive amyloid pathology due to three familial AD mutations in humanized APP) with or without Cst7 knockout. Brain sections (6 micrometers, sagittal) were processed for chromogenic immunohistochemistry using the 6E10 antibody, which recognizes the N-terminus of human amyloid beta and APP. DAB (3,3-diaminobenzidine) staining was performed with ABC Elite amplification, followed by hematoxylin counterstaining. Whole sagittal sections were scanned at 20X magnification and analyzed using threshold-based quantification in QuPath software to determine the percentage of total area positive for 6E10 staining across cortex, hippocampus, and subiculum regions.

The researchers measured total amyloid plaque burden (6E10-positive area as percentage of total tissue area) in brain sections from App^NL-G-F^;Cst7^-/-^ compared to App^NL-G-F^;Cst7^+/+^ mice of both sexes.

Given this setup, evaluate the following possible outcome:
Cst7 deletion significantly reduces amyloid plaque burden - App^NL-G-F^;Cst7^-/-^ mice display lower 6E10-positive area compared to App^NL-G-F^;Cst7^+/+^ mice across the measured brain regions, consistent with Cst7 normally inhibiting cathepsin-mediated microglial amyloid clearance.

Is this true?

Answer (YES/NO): NO